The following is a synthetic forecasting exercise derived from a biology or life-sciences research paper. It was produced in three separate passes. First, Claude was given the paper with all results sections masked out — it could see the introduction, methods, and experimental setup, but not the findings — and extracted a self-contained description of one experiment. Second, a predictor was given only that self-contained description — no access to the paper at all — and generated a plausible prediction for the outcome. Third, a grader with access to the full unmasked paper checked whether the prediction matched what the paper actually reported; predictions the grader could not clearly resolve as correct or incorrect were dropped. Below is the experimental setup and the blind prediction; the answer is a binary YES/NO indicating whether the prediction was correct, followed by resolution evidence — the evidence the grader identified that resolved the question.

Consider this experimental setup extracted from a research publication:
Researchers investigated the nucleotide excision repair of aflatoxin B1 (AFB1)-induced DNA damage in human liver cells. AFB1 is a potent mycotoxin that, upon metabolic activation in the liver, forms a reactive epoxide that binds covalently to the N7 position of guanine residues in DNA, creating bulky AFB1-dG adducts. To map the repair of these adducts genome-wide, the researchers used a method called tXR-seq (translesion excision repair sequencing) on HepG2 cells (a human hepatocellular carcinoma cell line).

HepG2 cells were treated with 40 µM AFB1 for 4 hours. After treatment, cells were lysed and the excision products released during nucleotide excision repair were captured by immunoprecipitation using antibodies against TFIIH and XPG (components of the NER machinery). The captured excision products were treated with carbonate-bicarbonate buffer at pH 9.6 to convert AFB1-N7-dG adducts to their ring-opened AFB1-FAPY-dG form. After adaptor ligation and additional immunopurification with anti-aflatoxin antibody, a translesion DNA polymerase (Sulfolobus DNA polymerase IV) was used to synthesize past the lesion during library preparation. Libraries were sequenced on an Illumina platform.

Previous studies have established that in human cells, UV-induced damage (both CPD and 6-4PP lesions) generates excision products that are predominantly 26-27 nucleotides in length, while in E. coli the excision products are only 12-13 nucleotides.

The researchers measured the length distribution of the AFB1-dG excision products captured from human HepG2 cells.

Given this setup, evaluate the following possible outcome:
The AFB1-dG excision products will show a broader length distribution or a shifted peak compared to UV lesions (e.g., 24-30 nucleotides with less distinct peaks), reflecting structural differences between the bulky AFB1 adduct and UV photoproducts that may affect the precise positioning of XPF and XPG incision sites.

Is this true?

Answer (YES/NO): NO